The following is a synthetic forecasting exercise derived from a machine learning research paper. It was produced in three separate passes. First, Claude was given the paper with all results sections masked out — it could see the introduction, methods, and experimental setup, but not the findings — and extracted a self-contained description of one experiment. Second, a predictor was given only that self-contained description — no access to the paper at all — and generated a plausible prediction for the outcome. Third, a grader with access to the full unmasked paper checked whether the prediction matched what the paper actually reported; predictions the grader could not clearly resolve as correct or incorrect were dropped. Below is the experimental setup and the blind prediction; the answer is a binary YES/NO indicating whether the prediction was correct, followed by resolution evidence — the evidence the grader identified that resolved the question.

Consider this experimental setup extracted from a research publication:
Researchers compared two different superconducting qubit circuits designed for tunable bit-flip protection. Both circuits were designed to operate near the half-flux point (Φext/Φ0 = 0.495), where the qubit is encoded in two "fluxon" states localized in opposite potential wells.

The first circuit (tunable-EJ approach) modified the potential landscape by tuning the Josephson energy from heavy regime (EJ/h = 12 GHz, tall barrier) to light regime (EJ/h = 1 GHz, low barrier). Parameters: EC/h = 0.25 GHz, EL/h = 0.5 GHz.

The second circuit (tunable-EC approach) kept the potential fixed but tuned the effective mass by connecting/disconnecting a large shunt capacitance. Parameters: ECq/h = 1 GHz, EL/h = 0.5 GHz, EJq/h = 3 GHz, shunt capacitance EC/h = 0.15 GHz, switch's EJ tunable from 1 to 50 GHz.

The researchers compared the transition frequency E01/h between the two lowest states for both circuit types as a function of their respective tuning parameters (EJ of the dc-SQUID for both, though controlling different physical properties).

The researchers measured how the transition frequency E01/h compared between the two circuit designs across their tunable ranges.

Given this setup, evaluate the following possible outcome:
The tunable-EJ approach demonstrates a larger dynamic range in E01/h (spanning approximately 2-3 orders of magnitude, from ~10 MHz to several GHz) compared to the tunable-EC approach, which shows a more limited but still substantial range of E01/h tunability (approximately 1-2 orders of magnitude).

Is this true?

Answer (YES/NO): NO